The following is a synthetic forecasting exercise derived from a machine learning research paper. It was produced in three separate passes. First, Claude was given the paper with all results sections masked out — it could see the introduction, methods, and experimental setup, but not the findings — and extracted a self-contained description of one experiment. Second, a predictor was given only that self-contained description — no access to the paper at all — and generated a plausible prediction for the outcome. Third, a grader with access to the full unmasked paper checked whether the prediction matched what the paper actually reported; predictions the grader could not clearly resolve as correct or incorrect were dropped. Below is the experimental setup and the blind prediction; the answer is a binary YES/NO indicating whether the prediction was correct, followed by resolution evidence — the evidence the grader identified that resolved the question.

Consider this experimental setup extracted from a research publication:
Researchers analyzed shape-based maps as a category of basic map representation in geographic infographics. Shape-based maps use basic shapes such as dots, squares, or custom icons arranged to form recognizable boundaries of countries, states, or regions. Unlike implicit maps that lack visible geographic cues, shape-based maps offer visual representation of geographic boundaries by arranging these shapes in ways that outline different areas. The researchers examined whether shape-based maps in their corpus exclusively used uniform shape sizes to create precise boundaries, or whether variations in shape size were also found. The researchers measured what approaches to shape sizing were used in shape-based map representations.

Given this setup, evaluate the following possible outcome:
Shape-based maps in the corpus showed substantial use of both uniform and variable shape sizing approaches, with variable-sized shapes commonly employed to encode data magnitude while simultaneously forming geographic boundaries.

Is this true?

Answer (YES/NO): NO